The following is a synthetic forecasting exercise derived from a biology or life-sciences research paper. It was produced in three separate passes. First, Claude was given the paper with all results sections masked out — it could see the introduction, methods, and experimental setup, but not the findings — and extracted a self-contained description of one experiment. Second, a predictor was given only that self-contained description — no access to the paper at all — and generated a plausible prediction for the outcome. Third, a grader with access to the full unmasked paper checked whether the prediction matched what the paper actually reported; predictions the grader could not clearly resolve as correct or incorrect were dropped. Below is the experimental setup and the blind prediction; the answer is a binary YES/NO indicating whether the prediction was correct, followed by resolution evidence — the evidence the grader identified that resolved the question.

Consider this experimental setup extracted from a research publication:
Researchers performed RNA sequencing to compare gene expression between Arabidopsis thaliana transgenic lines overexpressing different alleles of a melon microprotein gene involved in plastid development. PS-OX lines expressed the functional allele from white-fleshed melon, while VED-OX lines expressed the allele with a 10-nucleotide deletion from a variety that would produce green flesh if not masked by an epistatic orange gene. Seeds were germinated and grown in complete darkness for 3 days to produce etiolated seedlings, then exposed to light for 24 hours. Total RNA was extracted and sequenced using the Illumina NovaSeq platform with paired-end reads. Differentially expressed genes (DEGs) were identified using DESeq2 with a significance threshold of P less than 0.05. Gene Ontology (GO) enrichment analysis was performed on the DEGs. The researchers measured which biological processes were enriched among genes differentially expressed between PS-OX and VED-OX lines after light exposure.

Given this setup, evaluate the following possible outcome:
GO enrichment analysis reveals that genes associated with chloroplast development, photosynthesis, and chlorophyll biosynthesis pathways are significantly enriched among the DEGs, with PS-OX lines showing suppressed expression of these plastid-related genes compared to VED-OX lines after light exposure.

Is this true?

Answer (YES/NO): YES